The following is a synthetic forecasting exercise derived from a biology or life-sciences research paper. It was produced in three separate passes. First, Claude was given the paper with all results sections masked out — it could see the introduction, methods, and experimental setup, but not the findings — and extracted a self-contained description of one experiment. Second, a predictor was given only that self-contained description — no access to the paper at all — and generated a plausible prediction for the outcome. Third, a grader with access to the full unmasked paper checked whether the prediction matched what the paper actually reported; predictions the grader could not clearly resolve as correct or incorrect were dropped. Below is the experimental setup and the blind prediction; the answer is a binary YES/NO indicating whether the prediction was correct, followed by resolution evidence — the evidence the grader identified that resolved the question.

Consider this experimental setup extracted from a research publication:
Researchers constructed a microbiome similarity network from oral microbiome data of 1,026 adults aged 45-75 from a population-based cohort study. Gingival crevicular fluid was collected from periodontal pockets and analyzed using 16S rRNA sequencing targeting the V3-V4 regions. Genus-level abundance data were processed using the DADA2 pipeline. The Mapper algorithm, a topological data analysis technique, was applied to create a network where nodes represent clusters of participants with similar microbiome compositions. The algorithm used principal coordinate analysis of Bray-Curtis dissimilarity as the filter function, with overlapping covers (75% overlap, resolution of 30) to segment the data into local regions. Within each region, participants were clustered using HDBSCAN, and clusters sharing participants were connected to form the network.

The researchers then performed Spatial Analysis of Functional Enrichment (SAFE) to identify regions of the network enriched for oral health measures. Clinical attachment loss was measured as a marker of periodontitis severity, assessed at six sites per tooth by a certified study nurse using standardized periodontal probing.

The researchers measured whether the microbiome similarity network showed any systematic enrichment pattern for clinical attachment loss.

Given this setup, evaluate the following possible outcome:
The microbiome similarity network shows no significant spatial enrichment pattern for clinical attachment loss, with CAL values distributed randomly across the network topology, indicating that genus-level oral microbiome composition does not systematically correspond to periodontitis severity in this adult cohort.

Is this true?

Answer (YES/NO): NO